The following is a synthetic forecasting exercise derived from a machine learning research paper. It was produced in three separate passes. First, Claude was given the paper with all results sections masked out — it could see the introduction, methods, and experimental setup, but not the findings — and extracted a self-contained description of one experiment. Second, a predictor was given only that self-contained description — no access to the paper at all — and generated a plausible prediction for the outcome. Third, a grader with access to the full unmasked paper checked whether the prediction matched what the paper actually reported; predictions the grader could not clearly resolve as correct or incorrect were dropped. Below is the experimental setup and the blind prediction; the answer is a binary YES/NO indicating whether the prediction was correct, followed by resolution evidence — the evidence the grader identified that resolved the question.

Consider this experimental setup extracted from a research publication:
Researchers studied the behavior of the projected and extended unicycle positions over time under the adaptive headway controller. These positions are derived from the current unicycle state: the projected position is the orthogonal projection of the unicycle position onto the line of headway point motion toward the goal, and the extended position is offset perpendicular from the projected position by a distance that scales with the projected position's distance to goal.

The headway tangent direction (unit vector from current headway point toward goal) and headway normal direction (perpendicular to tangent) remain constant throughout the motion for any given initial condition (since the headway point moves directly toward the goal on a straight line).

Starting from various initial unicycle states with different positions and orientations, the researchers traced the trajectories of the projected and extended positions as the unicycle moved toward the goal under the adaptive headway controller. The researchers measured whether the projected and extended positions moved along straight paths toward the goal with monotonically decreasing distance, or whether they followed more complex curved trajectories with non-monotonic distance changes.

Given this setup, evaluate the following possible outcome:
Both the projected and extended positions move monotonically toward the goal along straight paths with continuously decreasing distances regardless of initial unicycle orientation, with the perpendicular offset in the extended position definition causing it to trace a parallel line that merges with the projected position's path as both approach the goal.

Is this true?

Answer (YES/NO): NO